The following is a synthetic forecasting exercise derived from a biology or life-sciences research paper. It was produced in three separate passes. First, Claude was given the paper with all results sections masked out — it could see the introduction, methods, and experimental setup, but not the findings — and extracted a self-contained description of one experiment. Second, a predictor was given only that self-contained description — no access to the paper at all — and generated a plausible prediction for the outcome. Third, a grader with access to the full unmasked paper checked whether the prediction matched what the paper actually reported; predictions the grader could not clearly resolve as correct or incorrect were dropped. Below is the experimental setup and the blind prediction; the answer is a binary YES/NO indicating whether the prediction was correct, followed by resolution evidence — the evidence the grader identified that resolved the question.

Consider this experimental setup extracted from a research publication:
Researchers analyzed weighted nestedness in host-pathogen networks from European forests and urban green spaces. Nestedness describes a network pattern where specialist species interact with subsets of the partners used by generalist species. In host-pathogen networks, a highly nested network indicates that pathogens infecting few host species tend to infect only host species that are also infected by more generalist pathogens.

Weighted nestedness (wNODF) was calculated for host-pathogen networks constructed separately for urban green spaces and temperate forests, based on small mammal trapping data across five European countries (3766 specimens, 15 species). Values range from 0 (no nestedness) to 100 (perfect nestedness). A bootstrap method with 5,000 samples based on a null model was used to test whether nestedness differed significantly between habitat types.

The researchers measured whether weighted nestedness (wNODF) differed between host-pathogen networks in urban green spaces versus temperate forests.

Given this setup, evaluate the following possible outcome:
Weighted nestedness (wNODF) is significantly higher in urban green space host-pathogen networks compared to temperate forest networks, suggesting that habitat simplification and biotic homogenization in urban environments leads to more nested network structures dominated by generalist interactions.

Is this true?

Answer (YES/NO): NO